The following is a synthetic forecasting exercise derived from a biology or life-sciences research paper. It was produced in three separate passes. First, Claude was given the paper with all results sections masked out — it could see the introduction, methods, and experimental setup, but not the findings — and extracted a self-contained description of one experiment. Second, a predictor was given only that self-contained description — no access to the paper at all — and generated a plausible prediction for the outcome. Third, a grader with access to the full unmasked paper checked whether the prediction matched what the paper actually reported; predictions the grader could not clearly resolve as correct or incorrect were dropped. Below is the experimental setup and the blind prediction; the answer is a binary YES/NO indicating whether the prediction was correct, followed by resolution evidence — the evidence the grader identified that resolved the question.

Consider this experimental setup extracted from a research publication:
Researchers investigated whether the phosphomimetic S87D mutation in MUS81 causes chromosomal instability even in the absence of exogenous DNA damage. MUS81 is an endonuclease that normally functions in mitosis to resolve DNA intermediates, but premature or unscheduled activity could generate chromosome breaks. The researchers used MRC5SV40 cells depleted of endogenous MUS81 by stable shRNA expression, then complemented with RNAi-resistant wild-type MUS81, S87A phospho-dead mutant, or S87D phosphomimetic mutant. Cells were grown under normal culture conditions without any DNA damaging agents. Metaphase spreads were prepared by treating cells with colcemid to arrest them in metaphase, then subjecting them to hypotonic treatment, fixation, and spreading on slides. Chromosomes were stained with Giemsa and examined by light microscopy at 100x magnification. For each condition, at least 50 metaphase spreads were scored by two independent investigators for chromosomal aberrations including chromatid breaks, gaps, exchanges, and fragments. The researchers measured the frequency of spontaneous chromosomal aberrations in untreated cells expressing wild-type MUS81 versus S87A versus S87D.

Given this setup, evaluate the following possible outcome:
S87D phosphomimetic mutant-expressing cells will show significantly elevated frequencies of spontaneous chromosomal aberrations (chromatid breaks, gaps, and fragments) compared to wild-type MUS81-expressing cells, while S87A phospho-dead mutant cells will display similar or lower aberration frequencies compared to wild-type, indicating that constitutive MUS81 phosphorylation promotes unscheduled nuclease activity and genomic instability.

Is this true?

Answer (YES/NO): YES